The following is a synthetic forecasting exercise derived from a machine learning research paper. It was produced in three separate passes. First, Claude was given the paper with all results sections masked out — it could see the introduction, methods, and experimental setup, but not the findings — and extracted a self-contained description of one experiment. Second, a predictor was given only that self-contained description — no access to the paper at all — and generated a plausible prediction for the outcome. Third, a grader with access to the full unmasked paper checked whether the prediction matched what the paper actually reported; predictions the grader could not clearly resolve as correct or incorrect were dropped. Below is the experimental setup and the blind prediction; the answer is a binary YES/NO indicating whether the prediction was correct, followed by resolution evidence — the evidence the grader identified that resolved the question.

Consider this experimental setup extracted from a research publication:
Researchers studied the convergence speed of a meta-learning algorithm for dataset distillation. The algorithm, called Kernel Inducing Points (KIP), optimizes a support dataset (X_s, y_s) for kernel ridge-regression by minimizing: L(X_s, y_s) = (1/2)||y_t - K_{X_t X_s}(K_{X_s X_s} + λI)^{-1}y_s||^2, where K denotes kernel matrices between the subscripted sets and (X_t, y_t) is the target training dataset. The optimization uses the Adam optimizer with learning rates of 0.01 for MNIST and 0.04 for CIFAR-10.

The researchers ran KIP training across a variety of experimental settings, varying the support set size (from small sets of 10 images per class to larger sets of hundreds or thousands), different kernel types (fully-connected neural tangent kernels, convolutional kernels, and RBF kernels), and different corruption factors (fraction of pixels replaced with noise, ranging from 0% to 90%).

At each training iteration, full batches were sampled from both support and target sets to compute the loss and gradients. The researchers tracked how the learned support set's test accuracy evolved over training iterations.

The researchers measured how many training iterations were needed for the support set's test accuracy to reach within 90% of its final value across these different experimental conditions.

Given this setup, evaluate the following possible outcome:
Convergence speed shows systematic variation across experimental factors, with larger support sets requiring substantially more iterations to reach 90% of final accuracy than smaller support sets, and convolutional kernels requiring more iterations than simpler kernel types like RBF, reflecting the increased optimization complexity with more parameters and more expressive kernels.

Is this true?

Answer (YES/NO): NO